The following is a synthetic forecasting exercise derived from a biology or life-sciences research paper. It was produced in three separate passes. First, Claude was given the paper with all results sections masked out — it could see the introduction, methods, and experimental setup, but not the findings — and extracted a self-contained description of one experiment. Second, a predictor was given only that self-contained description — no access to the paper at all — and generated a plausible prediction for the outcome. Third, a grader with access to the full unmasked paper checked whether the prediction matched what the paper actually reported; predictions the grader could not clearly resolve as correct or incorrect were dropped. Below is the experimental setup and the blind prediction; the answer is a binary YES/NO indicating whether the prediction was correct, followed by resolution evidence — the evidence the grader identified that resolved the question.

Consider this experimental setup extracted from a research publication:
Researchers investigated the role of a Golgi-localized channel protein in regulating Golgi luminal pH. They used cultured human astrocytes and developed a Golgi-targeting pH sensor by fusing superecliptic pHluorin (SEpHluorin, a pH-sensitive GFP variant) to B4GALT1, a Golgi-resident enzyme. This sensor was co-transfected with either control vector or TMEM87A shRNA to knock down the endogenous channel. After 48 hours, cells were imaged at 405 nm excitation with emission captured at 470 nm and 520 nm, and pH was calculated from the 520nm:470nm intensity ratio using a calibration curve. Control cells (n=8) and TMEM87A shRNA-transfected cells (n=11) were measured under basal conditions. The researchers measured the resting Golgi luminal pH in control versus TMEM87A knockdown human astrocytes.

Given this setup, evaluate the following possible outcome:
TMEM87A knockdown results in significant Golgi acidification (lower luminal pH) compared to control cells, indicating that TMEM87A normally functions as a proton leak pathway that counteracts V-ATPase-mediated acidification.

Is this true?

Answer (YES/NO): YES